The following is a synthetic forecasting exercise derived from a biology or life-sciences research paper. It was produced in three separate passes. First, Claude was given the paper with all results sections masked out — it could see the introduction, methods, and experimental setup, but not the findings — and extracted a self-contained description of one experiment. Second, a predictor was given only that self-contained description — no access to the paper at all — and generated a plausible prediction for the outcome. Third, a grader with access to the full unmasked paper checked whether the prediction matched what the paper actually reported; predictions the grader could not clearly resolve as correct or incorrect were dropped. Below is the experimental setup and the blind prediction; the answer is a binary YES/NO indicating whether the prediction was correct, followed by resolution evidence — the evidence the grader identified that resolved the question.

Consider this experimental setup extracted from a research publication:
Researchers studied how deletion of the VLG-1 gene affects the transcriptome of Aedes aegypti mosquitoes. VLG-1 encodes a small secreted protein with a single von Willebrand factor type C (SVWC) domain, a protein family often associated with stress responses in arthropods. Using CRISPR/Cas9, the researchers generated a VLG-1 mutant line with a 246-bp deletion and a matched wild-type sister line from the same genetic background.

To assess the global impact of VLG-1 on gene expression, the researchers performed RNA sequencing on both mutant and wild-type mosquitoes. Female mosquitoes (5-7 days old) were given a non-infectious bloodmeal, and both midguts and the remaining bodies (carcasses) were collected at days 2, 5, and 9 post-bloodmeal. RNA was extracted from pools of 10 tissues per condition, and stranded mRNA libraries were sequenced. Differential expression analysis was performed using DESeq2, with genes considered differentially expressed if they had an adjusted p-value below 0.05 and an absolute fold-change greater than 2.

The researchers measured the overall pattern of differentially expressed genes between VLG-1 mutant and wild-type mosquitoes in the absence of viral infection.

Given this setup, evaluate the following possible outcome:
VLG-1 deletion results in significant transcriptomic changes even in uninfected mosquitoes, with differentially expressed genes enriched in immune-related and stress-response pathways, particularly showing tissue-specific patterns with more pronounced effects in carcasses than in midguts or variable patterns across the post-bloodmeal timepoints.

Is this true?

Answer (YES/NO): NO